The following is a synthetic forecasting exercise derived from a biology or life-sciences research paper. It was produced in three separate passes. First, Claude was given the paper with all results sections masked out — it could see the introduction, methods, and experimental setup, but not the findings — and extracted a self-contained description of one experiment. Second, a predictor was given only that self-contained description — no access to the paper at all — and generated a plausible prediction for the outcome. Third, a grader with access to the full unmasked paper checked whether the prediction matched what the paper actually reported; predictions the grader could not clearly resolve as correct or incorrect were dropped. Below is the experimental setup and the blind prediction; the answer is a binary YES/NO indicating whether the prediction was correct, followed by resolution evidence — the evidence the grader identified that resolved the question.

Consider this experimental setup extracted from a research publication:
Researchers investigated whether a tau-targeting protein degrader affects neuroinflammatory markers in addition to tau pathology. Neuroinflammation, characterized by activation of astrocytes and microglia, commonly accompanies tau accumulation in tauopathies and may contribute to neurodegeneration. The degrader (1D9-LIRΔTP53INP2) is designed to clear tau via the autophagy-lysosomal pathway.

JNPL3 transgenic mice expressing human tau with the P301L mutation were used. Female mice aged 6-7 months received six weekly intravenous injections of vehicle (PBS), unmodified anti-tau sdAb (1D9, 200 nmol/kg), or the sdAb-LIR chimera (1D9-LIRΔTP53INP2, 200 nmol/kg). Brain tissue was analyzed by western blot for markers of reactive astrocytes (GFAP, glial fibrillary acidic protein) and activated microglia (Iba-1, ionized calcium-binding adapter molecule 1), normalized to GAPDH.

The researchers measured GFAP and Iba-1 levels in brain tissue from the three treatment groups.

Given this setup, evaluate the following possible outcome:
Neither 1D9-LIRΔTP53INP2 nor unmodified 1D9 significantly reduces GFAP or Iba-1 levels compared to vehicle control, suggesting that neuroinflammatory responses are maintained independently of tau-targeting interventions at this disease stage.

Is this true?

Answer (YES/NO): NO